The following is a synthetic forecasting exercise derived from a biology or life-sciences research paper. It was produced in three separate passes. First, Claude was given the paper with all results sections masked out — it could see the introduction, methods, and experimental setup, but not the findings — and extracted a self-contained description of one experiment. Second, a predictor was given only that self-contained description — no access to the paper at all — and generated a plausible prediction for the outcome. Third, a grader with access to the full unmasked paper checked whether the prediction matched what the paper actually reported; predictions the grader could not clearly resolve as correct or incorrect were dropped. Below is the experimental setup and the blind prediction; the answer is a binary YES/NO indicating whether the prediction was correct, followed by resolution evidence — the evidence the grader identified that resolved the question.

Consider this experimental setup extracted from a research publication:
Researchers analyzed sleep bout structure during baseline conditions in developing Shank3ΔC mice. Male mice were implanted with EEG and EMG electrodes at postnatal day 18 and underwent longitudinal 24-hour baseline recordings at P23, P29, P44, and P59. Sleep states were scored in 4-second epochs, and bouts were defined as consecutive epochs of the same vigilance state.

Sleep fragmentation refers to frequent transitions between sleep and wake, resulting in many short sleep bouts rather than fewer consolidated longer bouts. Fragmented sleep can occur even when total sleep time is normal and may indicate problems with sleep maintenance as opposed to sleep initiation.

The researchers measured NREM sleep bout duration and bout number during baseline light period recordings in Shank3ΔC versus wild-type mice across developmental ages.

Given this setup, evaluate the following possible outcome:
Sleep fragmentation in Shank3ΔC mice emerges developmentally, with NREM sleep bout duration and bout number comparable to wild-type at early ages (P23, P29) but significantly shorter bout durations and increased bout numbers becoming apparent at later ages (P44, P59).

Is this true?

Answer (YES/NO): NO